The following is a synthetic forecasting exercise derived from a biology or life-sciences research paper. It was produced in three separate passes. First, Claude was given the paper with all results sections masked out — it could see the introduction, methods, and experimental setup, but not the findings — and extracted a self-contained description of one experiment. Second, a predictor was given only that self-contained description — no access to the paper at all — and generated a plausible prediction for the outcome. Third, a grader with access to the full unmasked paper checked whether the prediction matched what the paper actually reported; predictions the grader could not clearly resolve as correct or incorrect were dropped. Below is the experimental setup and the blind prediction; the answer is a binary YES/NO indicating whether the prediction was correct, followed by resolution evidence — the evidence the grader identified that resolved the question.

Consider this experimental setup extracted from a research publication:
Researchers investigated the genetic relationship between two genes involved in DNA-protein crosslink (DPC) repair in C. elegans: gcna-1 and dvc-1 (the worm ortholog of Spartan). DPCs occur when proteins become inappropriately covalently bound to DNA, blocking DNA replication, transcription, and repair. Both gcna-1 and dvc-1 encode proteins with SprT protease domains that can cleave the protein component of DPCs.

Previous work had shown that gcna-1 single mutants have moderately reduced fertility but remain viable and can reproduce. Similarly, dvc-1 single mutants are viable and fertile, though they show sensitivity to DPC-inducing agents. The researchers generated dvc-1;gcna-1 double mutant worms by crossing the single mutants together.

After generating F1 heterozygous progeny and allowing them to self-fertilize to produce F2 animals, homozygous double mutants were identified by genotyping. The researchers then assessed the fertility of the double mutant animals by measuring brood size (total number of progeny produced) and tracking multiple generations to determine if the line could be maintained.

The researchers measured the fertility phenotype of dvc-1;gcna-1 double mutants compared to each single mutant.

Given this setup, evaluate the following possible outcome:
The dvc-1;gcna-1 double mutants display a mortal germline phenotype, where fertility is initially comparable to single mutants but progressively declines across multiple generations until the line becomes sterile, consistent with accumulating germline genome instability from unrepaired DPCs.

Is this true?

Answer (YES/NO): NO